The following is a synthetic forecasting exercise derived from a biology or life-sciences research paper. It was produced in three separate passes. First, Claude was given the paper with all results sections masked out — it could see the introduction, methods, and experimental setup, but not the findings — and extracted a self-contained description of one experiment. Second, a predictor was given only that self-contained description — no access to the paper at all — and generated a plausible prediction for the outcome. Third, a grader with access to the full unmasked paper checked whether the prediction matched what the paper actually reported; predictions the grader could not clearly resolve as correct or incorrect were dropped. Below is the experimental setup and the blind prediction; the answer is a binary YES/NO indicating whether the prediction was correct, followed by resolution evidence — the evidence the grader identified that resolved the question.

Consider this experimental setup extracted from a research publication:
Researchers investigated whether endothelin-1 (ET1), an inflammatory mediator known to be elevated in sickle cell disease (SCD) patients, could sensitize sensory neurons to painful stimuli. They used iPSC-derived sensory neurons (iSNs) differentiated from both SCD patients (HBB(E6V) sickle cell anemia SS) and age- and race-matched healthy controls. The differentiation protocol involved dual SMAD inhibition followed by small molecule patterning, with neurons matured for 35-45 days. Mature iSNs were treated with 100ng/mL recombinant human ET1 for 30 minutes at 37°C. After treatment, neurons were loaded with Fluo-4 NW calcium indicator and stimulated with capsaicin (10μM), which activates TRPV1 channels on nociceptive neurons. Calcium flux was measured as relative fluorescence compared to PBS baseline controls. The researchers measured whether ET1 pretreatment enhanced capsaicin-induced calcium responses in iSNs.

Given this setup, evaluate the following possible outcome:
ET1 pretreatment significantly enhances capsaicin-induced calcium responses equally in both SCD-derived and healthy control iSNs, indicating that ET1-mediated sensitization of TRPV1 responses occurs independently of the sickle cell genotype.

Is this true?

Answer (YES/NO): NO